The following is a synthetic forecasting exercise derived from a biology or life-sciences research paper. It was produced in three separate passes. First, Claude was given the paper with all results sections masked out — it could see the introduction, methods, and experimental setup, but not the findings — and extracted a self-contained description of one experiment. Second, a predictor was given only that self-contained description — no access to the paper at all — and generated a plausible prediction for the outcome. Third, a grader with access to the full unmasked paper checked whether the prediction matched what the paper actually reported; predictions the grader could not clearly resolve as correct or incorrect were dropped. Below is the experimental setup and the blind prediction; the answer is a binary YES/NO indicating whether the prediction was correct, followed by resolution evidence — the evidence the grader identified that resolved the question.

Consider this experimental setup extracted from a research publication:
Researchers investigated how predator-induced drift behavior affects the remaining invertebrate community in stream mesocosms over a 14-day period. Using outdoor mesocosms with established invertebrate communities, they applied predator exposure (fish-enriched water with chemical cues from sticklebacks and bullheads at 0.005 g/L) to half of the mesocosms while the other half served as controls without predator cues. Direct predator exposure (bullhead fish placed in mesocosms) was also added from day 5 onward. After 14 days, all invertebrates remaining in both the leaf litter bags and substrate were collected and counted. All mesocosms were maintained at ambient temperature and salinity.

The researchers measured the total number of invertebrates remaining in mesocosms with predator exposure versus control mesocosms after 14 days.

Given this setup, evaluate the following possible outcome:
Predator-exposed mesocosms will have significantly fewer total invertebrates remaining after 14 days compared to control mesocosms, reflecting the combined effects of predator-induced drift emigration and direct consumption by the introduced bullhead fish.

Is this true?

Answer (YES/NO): NO